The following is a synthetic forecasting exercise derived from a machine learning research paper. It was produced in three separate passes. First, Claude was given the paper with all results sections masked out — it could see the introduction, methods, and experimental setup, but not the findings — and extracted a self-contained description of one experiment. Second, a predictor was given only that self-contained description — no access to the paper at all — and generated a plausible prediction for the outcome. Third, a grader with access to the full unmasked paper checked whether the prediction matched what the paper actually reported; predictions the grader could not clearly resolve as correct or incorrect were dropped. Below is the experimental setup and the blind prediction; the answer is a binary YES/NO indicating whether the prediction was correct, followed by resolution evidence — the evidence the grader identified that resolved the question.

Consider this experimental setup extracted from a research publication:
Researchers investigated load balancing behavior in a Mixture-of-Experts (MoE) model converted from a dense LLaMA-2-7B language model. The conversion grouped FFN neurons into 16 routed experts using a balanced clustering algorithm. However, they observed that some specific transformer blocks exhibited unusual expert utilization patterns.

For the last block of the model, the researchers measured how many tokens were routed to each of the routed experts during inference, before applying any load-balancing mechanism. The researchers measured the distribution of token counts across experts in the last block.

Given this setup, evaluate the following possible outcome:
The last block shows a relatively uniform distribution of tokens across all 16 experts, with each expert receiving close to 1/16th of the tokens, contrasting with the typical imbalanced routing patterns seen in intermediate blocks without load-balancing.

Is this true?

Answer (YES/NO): NO